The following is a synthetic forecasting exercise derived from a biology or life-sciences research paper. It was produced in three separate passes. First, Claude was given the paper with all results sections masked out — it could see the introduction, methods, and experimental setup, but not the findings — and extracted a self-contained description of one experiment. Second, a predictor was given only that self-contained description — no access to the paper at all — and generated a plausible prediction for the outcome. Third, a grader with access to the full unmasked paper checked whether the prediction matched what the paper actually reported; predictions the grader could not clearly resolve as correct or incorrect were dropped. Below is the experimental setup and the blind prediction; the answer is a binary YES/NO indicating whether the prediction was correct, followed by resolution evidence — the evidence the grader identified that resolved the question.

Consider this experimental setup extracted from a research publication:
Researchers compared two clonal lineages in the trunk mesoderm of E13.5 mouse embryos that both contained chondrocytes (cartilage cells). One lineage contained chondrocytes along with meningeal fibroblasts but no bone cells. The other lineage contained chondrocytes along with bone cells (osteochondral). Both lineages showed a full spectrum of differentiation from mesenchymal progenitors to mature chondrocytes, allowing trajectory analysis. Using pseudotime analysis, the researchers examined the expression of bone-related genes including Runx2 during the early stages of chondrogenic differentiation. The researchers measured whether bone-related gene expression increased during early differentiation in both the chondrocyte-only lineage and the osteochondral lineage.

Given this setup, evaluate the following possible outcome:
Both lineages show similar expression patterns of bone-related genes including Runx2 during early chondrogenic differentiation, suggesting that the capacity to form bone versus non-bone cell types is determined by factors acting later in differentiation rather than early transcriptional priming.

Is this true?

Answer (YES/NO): NO